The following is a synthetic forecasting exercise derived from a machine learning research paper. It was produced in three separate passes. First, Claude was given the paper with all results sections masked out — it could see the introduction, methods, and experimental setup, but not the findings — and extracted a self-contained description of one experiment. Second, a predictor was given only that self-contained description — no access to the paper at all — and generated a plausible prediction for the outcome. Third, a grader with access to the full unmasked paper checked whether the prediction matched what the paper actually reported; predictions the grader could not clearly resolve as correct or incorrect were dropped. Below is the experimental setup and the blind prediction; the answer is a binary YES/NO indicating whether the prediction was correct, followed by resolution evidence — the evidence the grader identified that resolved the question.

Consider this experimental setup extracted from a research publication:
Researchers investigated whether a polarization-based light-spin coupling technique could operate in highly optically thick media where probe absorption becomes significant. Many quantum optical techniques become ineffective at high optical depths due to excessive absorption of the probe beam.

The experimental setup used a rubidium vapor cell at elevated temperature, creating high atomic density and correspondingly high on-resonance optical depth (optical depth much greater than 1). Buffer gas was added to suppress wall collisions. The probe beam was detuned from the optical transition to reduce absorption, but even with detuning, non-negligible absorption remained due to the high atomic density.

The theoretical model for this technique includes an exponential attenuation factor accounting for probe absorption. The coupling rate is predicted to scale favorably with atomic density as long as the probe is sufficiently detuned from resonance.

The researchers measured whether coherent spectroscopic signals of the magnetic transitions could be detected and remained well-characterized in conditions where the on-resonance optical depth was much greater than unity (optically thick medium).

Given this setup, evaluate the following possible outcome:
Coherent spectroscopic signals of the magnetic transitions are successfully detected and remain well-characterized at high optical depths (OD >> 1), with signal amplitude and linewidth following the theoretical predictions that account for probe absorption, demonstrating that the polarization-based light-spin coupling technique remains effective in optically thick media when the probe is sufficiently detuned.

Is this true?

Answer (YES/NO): YES